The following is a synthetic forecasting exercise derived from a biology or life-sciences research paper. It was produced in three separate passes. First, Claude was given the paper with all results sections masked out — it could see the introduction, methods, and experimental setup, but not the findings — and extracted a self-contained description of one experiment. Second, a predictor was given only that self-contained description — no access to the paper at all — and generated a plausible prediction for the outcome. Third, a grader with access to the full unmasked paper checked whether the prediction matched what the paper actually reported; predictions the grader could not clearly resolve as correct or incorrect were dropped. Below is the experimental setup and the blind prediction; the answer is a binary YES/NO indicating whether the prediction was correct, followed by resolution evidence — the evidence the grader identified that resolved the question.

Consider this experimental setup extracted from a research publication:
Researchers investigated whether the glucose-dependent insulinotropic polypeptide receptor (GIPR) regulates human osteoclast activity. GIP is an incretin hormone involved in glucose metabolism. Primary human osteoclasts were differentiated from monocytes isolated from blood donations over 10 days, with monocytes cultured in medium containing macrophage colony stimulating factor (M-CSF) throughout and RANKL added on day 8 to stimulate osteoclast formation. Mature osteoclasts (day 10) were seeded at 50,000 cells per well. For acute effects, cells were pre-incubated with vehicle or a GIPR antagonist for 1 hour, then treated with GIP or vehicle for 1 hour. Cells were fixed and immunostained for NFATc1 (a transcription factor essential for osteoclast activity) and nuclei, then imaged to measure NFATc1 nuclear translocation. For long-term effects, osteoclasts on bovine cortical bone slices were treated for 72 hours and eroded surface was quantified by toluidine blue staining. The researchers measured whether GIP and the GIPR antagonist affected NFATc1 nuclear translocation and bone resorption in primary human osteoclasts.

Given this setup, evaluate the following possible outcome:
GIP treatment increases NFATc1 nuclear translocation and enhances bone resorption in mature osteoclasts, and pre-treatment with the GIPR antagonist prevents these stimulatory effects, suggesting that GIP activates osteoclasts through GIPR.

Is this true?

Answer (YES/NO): NO